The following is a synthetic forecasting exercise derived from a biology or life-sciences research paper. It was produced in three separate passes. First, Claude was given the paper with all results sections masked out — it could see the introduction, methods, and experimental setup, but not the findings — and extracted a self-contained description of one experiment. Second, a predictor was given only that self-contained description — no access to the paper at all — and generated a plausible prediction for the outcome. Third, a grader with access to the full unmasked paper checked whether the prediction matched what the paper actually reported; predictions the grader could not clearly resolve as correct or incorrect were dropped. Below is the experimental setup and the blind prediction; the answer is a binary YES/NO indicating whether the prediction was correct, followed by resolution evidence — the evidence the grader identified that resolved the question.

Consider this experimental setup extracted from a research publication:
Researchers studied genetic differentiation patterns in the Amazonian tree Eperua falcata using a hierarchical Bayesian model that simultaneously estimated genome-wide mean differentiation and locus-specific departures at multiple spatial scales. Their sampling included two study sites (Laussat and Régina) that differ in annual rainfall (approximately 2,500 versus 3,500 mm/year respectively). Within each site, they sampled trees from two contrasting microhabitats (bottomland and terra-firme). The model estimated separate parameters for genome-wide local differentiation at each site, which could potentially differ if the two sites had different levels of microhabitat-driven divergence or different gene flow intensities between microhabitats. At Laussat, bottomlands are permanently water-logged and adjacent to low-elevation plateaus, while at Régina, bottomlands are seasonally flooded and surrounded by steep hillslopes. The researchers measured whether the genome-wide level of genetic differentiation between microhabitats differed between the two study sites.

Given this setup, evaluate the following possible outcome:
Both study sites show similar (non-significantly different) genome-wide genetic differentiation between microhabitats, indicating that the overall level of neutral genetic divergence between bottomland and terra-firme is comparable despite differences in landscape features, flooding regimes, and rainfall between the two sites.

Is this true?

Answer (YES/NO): YES